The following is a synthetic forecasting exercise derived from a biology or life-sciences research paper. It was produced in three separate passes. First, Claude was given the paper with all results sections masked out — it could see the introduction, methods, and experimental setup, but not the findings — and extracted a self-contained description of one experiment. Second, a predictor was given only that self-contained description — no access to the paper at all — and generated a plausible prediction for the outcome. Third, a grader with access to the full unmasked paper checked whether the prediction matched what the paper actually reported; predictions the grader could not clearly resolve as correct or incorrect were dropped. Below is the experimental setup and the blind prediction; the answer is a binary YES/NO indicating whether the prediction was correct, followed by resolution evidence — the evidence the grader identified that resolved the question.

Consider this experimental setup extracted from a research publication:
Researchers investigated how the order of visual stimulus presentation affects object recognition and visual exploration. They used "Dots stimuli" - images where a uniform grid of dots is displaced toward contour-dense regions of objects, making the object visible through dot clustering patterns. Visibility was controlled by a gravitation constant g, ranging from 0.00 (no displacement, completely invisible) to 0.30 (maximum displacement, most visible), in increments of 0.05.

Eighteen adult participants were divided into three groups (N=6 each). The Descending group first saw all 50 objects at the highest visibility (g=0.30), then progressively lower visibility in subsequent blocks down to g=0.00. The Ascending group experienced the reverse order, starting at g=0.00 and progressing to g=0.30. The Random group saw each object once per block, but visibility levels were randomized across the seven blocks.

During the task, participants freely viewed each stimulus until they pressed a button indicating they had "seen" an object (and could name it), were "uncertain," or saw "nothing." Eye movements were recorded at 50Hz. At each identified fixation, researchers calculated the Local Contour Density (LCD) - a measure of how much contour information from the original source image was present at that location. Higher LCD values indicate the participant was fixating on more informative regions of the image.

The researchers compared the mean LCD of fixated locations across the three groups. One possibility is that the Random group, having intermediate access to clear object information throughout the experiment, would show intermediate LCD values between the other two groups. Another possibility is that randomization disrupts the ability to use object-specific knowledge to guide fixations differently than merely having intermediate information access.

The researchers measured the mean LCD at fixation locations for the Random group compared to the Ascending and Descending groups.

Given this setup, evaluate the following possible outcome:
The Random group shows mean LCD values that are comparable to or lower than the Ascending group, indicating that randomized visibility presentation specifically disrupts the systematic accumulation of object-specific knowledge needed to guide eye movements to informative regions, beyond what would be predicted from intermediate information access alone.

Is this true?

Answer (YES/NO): YES